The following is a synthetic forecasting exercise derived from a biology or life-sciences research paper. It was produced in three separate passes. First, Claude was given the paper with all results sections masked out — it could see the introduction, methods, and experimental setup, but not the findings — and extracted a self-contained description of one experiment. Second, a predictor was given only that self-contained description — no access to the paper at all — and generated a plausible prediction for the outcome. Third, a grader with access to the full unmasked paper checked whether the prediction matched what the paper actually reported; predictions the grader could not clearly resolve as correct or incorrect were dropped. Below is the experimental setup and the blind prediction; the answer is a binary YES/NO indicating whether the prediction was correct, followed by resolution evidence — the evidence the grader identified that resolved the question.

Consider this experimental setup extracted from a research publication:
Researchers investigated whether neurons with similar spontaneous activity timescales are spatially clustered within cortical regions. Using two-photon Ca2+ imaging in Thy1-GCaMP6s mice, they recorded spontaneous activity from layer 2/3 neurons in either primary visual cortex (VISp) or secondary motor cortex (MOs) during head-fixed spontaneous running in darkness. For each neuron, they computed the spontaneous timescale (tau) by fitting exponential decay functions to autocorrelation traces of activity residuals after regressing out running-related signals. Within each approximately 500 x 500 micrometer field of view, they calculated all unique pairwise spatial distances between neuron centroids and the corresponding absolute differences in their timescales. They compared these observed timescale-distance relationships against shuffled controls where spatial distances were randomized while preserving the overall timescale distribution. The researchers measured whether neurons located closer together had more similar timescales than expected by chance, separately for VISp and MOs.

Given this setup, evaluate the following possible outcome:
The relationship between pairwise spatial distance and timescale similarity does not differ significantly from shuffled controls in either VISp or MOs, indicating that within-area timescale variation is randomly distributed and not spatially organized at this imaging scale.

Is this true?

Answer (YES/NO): NO